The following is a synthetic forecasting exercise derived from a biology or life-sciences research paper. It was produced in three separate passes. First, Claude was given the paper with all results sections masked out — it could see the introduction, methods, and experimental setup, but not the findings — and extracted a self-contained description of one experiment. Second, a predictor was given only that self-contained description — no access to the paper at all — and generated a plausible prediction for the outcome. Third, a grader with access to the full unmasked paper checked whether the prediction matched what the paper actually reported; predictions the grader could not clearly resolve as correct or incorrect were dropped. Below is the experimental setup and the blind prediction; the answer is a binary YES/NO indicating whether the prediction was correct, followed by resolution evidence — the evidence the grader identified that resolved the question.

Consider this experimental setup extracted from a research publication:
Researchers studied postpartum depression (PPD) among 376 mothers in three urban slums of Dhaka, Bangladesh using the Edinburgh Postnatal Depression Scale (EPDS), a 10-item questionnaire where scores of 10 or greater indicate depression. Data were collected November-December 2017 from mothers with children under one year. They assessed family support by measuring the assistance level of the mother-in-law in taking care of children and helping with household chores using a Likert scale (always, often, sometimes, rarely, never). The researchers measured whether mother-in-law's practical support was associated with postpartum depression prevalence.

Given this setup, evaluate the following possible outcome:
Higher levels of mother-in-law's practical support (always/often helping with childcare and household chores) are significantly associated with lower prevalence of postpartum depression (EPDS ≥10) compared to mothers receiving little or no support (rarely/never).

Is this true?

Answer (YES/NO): NO